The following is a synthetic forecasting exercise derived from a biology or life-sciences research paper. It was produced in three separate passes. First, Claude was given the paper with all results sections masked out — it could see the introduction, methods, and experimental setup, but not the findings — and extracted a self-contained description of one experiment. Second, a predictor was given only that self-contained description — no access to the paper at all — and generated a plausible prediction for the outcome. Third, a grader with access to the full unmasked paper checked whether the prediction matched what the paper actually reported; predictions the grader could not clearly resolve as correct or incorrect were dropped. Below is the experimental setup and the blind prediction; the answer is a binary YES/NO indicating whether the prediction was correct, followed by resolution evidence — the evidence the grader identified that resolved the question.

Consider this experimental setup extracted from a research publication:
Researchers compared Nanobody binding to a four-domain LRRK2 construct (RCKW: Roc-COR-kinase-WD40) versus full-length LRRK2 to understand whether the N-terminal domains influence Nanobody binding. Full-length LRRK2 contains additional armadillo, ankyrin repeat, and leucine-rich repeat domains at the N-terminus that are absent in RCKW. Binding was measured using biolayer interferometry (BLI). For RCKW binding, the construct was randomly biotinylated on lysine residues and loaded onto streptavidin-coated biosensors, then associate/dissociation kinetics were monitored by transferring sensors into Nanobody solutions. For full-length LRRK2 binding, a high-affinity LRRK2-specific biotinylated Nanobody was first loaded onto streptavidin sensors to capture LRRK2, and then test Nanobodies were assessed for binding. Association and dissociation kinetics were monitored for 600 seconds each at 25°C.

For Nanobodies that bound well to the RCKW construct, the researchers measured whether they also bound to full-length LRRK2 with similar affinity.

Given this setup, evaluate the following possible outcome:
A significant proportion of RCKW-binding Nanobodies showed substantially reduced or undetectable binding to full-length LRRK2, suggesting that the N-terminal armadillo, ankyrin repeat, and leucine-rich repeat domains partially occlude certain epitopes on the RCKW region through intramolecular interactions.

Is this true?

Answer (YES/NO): NO